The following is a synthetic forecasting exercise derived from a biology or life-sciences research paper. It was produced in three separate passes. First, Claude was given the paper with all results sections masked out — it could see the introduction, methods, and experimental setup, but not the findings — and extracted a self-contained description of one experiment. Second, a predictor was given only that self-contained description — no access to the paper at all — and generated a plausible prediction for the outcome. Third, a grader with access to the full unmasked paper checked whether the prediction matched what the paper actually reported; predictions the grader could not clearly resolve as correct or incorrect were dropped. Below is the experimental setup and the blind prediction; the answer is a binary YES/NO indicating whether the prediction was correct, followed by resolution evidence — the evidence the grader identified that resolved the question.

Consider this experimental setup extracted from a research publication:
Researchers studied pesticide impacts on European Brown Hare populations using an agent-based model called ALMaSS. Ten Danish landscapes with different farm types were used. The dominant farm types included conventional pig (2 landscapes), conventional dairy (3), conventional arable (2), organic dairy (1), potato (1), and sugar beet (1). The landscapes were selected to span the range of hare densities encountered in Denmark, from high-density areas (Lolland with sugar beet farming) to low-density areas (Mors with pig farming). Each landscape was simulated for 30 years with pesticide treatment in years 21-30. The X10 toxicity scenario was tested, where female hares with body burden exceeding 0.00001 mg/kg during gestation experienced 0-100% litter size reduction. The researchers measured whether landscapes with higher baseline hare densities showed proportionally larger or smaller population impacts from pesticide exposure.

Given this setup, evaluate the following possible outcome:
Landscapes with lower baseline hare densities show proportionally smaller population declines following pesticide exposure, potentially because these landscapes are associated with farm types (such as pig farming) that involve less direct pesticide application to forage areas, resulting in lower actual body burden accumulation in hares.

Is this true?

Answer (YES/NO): NO